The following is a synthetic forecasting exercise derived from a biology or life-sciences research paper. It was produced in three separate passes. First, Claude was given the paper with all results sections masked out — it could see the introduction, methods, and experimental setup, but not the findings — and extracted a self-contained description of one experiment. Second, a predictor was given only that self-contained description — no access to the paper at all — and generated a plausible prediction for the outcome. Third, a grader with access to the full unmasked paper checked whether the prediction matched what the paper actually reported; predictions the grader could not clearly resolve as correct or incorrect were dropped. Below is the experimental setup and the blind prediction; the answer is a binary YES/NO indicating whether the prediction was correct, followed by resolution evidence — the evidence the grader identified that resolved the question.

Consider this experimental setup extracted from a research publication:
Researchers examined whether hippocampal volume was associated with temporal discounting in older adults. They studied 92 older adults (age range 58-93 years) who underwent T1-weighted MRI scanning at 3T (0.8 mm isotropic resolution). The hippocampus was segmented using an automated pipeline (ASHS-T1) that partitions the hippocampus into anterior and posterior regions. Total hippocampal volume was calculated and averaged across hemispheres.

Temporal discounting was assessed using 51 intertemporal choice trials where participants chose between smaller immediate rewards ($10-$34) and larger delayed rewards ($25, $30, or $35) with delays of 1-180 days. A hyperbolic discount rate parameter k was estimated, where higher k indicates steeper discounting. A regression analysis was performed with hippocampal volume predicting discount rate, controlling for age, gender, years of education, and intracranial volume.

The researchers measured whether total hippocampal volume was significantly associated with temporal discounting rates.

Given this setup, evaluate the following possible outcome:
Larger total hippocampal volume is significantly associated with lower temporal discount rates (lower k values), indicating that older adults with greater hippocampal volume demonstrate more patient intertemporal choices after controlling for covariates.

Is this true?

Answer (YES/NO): NO